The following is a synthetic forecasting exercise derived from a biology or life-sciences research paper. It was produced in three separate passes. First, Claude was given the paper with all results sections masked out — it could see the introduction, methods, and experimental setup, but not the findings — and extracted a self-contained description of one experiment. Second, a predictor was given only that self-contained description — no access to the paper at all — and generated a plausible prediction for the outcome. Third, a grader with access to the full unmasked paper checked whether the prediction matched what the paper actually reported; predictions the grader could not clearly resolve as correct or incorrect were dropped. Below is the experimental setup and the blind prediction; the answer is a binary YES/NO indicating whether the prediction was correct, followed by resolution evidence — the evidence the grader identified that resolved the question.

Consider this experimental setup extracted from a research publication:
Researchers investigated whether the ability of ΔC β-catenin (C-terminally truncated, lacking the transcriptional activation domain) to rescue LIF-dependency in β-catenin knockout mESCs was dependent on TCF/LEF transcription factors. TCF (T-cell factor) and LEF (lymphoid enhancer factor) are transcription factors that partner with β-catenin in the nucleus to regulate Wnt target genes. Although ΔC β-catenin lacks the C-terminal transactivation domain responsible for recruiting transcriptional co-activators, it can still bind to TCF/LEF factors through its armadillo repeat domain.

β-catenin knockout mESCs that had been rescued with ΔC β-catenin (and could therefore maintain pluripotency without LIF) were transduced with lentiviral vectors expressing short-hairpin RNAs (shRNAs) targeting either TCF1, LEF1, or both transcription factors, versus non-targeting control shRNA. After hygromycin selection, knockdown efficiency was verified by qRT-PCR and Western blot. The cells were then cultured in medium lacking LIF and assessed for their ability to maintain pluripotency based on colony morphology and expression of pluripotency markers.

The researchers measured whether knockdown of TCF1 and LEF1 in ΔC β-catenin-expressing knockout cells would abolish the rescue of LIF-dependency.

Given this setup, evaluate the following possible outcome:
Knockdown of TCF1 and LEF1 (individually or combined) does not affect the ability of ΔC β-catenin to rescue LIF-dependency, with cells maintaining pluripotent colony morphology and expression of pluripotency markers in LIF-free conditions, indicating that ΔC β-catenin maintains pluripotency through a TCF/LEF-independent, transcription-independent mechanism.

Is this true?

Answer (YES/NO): NO